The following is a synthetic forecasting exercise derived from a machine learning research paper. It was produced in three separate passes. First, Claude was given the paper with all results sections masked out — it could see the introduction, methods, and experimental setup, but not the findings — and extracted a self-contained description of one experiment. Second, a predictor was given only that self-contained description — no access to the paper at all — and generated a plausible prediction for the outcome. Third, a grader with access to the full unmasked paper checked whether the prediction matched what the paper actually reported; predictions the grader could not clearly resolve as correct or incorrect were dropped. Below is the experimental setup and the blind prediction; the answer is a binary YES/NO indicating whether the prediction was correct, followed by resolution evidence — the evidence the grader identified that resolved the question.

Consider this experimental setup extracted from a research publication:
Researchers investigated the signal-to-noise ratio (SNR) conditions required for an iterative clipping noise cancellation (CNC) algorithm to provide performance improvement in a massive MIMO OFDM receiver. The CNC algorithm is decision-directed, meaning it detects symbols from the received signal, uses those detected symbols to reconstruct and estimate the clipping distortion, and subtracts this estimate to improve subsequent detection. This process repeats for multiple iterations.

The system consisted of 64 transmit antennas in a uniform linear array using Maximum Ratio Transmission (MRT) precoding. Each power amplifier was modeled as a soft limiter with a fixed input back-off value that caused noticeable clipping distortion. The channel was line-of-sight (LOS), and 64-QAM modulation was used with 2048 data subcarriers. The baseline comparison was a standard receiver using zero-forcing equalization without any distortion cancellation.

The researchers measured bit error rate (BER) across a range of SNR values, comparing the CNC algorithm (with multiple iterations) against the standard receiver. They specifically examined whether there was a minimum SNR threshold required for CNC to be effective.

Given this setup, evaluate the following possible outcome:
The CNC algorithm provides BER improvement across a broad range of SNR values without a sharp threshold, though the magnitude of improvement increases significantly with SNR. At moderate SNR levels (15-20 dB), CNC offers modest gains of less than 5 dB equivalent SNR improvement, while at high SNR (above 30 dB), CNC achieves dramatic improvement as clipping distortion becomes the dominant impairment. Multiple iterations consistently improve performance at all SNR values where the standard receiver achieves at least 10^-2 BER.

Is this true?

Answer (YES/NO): NO